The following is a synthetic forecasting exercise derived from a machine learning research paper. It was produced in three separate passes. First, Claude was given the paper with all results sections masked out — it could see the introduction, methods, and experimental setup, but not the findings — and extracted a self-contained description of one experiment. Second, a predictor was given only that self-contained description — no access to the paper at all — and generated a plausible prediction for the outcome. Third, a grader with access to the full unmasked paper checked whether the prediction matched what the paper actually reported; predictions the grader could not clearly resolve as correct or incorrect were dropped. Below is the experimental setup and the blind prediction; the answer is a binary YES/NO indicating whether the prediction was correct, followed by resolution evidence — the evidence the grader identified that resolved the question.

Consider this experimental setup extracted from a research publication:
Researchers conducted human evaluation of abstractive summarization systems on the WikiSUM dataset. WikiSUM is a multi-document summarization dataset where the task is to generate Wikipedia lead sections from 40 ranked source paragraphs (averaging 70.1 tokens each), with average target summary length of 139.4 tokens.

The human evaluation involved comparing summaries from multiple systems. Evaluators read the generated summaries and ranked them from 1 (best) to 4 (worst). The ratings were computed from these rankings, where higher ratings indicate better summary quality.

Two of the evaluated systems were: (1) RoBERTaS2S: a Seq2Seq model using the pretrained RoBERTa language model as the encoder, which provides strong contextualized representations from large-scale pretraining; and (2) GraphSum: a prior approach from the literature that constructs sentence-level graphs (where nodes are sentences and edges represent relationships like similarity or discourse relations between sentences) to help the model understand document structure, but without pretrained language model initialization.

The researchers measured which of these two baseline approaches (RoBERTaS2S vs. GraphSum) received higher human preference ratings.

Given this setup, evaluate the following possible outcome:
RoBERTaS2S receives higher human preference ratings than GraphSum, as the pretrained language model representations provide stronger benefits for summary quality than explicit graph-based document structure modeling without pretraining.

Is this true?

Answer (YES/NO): NO